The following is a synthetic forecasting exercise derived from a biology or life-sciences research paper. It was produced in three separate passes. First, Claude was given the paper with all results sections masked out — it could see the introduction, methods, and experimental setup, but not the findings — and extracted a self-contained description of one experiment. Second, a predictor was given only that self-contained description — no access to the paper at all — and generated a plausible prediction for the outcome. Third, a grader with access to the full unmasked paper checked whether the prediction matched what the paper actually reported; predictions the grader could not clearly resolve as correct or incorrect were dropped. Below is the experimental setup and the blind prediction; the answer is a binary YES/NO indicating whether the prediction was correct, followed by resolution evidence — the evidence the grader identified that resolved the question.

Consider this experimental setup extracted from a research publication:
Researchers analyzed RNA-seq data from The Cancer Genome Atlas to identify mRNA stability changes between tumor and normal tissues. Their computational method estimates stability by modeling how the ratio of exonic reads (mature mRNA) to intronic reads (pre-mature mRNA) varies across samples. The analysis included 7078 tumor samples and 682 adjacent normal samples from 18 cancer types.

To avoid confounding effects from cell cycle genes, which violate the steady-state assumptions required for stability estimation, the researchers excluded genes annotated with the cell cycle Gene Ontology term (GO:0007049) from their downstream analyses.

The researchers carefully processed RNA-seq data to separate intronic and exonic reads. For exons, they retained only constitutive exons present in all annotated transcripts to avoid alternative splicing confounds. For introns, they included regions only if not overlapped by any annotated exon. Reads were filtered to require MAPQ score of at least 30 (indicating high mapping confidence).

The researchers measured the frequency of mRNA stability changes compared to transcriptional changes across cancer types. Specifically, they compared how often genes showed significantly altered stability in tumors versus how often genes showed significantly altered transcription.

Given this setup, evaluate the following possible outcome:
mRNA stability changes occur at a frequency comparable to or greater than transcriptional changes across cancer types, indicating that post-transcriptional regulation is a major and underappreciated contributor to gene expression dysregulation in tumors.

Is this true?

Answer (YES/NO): NO